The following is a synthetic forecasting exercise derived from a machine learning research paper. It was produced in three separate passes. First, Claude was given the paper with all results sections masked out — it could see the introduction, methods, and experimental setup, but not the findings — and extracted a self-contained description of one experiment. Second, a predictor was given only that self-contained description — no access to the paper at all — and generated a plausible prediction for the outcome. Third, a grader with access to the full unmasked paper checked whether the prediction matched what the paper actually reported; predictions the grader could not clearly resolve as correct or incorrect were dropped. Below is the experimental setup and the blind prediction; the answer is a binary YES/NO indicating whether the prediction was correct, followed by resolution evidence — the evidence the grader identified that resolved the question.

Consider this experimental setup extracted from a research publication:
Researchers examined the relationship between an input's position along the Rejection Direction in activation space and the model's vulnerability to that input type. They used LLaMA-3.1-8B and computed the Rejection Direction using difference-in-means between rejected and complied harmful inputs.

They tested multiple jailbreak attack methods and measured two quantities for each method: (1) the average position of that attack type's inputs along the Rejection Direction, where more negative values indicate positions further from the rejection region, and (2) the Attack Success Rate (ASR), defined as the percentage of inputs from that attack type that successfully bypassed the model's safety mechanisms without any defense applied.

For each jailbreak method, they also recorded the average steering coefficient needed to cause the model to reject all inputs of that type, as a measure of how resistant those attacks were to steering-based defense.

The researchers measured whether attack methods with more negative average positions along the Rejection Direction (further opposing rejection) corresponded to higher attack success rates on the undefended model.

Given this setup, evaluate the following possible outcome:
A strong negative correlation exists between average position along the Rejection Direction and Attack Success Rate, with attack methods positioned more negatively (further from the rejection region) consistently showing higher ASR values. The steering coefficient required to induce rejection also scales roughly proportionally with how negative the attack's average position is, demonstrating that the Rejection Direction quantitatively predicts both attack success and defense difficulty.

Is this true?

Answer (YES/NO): NO